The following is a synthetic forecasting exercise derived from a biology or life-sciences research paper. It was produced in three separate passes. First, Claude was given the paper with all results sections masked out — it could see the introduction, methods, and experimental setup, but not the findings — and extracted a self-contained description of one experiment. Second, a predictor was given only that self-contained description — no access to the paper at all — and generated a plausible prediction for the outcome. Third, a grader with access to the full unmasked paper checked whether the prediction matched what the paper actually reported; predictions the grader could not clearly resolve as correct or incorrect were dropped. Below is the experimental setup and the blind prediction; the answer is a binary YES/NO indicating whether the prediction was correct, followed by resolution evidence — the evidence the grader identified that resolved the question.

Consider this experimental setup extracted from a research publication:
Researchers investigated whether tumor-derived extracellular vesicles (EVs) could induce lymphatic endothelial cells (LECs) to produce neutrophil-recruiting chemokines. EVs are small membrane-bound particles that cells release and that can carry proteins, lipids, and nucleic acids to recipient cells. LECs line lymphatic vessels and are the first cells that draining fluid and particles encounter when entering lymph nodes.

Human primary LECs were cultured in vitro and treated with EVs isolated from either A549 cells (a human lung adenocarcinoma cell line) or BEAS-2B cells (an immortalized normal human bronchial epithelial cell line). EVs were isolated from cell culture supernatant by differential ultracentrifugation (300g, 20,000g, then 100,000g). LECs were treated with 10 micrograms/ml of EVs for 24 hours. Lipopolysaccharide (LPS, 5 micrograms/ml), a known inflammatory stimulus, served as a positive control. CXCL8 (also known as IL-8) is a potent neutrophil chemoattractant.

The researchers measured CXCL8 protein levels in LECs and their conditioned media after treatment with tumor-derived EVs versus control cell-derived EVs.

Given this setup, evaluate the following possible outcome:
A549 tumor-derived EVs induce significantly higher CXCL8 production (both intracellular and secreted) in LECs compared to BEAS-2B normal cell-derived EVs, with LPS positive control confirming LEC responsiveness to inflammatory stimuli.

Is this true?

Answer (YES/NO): YES